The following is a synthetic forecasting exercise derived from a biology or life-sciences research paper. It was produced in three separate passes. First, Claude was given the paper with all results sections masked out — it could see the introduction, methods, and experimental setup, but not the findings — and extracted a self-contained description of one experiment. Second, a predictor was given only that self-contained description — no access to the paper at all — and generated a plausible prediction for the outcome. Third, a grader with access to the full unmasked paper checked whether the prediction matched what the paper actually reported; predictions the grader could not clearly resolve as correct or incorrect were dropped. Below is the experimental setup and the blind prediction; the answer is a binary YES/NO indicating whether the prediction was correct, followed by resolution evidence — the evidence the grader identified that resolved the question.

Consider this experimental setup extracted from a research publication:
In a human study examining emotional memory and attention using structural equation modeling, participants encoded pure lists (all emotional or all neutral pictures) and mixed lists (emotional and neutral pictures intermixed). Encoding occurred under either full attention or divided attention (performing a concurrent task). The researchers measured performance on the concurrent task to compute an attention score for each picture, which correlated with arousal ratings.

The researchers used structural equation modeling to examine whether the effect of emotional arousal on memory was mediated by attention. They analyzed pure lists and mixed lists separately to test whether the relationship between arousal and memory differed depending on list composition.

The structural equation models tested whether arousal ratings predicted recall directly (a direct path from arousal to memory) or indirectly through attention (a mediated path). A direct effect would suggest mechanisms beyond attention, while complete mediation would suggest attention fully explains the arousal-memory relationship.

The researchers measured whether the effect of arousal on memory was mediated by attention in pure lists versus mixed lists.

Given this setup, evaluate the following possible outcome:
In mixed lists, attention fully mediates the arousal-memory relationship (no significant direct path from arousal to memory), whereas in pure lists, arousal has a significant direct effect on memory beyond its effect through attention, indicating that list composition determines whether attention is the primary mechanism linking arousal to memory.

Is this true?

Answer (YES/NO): NO